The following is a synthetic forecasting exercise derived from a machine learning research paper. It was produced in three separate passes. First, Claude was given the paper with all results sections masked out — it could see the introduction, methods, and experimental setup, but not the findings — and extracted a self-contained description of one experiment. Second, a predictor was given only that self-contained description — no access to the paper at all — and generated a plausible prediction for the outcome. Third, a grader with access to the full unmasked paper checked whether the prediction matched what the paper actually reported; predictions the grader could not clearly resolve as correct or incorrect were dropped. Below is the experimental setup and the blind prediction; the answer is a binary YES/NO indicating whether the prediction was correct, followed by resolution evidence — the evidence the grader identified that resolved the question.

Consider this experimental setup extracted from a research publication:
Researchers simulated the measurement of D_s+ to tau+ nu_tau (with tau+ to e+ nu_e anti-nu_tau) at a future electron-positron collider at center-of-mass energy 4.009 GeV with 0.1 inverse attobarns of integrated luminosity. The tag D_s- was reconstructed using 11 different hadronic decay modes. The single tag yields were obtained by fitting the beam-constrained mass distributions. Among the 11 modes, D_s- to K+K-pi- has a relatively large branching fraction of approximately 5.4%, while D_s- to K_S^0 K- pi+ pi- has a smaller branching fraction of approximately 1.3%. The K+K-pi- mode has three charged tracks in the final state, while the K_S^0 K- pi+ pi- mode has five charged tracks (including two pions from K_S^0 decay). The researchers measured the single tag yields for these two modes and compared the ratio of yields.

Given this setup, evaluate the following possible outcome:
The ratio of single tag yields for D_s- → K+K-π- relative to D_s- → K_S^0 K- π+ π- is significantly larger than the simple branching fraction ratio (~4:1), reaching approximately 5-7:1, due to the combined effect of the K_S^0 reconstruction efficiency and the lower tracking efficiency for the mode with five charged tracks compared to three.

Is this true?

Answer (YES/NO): NO